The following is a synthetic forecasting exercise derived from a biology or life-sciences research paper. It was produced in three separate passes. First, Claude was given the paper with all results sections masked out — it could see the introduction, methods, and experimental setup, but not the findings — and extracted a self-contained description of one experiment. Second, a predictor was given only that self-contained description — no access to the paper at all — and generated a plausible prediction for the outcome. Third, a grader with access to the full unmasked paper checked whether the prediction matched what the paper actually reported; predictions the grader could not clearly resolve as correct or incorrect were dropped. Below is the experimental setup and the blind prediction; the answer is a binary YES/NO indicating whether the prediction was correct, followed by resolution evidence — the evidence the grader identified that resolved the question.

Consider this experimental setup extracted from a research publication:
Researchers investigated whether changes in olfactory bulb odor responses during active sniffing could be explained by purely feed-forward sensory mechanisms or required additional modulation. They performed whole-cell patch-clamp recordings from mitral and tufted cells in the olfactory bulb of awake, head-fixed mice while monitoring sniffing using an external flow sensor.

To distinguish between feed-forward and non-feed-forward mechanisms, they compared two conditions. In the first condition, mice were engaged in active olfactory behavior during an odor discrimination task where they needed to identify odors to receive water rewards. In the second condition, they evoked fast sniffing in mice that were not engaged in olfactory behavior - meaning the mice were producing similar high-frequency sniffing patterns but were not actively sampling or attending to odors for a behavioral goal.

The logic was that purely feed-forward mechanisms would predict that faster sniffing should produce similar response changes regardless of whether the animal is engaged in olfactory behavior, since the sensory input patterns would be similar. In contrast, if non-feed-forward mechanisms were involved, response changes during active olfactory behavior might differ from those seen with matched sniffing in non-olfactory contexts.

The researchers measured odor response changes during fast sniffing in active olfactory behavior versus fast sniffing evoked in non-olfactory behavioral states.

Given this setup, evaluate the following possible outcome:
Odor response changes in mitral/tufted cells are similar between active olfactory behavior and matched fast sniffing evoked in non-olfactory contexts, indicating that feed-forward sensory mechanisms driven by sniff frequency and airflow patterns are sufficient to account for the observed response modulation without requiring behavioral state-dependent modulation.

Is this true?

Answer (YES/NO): NO